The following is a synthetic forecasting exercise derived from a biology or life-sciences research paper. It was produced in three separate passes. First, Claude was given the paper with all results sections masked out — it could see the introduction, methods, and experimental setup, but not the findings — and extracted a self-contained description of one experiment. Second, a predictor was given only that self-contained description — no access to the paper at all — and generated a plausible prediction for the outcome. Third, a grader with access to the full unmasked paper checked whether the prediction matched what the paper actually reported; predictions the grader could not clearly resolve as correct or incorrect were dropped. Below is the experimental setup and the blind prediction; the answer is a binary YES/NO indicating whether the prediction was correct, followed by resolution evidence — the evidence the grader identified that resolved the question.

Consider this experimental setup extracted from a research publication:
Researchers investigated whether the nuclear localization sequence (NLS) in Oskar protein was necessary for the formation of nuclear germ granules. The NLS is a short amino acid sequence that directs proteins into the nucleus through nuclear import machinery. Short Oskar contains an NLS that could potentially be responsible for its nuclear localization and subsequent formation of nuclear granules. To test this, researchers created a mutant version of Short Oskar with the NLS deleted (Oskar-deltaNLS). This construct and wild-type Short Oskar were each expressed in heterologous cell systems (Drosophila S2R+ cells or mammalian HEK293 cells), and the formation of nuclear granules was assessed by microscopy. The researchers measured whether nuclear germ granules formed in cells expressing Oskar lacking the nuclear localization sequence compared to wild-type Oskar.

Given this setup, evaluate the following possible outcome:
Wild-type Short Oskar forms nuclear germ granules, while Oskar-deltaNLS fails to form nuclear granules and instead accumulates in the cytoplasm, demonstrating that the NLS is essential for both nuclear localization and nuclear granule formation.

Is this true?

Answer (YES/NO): YES